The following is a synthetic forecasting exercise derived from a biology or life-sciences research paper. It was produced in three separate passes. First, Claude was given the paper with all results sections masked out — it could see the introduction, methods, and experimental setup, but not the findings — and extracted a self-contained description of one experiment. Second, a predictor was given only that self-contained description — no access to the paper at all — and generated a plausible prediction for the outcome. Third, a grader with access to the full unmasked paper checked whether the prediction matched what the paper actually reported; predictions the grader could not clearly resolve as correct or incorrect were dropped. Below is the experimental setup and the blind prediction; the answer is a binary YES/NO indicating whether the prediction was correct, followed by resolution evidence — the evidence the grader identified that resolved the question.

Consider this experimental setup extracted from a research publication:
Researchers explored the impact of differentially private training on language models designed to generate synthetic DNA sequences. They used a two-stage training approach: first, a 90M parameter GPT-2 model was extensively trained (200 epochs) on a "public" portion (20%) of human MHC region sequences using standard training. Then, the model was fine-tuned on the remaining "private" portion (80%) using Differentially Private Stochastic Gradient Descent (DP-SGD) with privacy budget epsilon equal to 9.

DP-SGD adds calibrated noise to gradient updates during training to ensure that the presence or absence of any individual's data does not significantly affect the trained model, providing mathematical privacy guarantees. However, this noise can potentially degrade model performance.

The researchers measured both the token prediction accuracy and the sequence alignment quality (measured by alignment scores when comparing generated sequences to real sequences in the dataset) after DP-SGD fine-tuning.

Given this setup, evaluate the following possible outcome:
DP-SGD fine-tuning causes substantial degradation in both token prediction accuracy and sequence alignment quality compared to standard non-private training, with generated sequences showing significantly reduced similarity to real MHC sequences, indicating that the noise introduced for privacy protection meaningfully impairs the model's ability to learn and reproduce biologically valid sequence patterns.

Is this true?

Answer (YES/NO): NO